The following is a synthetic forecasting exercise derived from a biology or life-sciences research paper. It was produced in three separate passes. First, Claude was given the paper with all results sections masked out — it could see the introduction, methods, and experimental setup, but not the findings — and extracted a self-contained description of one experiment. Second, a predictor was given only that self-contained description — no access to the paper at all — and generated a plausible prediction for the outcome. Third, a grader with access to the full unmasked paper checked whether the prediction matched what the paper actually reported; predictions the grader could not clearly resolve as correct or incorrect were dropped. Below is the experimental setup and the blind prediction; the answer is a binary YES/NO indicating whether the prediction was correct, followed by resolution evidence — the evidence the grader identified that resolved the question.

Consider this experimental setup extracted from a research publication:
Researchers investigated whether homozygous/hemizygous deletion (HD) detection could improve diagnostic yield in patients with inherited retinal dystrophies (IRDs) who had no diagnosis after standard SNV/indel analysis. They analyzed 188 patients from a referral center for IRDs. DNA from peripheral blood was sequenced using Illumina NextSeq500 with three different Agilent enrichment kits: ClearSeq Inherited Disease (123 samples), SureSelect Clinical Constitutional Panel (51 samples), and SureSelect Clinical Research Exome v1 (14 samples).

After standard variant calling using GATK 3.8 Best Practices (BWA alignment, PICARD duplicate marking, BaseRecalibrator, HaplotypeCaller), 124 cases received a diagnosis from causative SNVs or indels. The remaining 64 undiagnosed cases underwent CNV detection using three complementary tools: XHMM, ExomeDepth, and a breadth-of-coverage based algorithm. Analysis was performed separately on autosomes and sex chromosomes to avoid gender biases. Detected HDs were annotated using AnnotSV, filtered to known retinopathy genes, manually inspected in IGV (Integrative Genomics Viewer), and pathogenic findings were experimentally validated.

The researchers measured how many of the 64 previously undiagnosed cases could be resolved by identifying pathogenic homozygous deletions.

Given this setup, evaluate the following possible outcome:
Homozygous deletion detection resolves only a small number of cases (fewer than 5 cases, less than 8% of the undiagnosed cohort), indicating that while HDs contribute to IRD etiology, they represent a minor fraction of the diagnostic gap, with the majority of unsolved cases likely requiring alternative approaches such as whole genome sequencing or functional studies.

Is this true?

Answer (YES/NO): NO